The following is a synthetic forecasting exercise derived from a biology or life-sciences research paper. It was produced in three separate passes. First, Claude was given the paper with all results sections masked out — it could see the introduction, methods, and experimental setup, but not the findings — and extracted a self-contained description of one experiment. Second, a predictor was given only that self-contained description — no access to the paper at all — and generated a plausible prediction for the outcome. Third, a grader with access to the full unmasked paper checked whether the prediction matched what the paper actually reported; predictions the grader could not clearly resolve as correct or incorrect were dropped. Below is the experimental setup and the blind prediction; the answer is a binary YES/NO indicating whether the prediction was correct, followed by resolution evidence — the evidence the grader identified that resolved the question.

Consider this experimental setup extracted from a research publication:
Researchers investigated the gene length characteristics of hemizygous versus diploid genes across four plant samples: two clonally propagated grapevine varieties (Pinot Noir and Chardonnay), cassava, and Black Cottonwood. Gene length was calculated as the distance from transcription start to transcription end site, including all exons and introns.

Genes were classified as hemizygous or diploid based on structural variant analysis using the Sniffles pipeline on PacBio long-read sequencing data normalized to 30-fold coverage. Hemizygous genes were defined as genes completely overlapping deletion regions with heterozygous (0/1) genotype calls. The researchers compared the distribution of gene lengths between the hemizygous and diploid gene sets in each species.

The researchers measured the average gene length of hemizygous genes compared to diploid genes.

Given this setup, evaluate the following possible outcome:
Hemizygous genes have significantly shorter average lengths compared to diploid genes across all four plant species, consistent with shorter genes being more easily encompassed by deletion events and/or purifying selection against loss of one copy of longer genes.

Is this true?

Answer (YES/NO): NO